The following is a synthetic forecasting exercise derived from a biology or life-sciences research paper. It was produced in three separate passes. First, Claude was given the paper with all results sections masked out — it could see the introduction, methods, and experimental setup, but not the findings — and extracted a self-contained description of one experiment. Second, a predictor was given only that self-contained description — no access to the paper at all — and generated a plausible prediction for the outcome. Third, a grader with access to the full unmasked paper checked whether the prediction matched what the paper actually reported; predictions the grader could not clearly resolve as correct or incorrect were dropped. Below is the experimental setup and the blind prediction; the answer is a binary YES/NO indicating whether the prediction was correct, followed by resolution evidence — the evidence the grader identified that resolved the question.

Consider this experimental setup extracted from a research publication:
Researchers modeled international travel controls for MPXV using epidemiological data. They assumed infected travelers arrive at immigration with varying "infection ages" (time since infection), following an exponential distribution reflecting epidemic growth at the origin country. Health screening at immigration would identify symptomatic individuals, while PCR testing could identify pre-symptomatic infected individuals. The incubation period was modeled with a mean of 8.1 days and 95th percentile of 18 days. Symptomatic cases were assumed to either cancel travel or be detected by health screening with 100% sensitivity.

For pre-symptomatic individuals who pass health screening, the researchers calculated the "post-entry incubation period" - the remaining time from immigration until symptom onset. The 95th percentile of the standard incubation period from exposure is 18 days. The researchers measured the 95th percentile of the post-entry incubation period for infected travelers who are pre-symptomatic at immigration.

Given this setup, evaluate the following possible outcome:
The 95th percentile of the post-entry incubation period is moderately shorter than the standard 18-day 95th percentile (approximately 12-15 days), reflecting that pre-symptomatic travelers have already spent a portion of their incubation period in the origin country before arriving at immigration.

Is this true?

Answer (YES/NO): NO